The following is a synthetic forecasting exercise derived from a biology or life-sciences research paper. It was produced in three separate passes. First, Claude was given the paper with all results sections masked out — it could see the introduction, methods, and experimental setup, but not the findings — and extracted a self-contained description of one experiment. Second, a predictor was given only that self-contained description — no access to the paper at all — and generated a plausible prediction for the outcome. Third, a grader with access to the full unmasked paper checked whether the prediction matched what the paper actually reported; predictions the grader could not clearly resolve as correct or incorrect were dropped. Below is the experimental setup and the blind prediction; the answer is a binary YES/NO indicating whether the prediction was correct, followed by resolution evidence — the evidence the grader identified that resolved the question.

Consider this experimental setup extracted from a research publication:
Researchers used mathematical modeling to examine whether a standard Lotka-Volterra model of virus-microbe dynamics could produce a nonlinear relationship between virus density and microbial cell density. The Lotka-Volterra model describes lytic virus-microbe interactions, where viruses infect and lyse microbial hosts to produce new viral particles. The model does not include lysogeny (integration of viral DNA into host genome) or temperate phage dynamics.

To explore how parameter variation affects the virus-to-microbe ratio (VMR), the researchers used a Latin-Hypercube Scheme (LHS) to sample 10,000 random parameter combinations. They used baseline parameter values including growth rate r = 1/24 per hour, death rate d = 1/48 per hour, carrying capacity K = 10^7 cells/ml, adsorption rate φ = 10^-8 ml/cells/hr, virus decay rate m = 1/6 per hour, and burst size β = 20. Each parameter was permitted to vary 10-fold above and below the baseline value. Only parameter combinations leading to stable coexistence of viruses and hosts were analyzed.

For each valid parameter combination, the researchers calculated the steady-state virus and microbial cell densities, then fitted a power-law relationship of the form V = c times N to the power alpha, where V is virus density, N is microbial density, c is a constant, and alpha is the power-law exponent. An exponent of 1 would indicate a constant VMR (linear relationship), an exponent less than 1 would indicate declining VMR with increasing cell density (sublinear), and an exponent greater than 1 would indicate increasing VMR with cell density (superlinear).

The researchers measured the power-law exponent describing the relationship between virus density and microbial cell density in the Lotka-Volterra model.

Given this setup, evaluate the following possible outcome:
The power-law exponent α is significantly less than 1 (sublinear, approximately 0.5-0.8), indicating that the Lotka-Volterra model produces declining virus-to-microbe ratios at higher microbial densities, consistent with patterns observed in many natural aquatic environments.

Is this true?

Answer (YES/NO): NO